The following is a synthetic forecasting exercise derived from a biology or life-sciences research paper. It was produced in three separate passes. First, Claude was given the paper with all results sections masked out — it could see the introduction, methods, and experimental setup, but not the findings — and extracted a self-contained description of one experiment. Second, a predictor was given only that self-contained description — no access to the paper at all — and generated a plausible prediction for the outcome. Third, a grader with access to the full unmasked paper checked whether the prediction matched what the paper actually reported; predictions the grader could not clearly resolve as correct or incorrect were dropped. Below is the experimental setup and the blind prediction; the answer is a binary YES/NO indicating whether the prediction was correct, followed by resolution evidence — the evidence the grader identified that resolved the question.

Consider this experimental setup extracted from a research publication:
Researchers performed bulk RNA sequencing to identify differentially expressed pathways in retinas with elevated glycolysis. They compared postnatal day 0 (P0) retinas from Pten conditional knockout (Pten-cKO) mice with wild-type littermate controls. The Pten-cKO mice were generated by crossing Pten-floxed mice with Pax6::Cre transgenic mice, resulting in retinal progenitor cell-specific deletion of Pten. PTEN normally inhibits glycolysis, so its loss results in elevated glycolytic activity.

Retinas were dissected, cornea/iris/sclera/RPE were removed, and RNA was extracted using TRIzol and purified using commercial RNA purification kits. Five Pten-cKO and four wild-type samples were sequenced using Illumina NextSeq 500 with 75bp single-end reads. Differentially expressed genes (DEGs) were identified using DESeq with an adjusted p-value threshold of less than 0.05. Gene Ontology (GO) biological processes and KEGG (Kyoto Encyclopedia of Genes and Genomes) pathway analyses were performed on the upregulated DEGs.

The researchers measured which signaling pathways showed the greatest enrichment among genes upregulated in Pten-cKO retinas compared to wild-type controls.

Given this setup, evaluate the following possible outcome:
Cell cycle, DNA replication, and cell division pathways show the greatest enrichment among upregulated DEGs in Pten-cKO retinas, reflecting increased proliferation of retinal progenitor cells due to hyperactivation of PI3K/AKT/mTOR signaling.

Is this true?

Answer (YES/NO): NO